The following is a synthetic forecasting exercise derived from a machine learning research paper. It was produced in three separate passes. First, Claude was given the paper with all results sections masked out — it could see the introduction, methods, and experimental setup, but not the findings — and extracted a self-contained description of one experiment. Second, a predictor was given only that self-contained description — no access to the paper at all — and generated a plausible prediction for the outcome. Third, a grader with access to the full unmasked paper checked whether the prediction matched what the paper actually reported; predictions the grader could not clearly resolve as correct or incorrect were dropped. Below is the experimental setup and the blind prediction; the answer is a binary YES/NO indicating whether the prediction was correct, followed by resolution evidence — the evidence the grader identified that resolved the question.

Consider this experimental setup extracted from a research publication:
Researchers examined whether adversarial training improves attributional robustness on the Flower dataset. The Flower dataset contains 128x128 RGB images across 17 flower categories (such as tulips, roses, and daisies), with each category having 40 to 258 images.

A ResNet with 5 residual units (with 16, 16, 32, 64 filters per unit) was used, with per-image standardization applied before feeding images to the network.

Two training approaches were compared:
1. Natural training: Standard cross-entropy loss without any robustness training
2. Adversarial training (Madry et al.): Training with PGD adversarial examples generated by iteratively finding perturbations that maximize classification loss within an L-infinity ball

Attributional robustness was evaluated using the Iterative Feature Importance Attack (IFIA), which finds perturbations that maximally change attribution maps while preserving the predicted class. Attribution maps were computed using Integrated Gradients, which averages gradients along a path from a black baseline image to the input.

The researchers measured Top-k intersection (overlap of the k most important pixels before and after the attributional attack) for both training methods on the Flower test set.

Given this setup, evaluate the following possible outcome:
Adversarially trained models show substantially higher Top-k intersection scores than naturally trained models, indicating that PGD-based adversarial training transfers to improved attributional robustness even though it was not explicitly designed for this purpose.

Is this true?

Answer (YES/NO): YES